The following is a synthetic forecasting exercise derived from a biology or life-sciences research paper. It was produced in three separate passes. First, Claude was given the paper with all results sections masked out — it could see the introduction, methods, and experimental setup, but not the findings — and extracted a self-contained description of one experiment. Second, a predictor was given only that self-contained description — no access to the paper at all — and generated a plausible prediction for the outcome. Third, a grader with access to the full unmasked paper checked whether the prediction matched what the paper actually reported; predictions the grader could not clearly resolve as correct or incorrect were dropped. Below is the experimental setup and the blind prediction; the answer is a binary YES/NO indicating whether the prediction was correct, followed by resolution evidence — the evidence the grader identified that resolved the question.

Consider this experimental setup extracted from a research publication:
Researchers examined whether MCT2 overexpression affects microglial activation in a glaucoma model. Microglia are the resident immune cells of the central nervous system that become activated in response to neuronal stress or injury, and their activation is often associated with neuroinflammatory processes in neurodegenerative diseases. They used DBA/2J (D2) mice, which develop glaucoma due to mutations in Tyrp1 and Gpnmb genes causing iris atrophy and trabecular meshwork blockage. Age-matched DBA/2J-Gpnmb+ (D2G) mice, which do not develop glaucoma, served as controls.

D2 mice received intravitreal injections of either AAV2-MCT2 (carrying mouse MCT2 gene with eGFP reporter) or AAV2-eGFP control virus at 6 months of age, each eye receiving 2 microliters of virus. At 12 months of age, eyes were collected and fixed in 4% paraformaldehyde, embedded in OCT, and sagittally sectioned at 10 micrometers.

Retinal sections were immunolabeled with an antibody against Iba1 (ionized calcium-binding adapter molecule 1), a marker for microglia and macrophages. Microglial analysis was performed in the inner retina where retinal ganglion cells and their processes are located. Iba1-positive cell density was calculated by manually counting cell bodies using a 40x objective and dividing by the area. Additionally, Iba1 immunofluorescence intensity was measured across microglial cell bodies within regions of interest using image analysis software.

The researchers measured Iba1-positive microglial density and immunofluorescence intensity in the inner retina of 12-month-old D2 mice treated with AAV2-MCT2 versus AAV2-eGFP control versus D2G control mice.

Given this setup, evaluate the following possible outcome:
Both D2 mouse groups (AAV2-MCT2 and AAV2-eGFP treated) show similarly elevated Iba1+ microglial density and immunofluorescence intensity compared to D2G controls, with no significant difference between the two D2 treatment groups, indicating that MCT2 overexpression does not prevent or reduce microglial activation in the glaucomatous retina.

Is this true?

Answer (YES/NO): NO